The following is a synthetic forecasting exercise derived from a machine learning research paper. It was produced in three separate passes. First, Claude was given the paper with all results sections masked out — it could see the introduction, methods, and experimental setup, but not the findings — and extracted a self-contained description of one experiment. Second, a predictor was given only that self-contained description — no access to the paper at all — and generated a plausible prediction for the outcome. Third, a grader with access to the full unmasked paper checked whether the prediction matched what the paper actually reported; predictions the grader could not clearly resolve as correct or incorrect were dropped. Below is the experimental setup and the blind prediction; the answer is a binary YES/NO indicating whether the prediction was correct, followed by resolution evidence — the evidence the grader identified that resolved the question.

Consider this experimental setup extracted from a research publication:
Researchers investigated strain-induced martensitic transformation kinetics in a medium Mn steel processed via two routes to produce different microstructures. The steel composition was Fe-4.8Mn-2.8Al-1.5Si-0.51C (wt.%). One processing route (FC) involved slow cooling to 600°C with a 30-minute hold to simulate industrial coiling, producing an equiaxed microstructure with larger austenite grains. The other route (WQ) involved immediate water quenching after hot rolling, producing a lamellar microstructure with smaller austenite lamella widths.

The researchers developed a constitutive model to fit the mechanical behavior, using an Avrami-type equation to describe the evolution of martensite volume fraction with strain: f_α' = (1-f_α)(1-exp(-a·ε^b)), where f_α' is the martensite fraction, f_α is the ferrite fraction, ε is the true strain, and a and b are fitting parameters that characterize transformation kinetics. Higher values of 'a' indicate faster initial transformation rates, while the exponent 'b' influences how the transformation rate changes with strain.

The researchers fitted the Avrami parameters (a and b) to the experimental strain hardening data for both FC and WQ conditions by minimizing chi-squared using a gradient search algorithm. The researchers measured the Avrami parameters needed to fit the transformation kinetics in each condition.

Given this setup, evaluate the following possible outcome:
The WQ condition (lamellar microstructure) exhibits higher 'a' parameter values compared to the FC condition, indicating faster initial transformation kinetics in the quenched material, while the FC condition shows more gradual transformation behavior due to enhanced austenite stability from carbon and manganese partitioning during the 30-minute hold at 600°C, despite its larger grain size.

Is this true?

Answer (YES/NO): YES